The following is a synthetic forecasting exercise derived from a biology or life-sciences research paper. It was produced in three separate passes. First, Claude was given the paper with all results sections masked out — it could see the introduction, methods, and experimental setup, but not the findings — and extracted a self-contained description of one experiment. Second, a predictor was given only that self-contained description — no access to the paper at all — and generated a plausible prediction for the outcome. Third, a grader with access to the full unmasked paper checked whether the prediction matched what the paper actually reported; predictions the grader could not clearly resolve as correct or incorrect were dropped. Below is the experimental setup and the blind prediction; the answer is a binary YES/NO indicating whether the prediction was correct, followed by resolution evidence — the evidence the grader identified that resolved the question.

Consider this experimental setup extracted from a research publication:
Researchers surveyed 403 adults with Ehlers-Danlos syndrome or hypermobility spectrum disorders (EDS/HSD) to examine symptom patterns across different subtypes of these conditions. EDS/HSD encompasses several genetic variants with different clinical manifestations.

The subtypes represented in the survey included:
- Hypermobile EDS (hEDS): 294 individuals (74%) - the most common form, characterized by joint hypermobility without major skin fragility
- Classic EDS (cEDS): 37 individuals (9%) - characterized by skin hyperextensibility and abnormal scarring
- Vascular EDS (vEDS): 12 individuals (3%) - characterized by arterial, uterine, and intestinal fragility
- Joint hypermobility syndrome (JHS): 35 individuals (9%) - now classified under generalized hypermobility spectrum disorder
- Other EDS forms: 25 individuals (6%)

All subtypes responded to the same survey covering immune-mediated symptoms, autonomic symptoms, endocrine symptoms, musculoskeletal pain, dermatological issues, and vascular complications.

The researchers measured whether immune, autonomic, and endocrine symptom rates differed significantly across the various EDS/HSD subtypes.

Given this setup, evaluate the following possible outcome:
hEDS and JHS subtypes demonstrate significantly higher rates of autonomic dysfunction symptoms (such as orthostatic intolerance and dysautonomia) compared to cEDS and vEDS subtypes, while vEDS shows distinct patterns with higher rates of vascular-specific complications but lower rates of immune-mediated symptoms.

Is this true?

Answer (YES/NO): NO